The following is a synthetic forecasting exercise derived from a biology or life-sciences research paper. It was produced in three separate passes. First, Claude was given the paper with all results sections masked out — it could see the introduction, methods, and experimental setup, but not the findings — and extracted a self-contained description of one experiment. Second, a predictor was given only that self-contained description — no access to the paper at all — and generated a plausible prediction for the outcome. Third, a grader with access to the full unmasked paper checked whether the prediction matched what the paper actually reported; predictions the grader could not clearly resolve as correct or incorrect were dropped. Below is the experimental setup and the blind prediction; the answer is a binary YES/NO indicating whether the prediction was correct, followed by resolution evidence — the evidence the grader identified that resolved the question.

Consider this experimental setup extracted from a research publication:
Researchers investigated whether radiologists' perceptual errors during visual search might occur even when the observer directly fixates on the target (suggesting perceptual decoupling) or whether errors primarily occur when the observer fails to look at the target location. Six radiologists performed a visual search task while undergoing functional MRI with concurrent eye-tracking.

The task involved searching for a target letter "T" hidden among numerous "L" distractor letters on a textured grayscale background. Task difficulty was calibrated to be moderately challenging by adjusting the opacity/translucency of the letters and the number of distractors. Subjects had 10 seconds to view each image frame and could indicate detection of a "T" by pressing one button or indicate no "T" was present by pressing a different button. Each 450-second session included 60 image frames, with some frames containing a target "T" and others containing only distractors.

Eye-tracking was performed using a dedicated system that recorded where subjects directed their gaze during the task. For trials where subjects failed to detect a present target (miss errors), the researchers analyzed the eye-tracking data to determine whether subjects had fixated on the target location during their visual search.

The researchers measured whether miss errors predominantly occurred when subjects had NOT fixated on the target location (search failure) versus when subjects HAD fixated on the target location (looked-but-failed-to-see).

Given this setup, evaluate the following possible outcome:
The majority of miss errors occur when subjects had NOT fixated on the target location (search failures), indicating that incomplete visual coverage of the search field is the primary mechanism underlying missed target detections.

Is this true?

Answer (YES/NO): NO